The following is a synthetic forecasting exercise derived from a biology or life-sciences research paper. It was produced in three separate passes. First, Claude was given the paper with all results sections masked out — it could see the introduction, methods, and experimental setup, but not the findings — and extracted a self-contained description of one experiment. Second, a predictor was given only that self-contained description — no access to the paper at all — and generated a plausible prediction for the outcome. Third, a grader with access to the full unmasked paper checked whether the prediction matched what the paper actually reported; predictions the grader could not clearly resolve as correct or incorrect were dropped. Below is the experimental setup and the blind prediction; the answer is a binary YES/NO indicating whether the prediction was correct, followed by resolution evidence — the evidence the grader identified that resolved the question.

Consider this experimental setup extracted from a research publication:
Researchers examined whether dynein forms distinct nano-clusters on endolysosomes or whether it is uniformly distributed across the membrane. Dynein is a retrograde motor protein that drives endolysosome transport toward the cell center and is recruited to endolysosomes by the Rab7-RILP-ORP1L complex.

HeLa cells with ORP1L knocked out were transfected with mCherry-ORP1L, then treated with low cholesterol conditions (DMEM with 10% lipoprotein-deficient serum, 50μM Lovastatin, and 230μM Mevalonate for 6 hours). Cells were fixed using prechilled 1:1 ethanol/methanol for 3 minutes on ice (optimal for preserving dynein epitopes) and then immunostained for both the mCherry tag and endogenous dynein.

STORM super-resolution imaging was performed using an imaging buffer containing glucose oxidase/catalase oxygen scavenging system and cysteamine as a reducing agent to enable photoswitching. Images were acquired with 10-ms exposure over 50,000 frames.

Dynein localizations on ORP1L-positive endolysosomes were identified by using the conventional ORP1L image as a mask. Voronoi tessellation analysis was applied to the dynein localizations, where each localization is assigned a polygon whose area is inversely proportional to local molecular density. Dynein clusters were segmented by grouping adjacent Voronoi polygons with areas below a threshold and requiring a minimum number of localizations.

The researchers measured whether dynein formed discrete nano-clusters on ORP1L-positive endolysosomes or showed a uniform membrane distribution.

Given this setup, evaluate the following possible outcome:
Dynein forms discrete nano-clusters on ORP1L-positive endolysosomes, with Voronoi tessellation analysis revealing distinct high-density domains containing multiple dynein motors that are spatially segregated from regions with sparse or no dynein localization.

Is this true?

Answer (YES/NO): YES